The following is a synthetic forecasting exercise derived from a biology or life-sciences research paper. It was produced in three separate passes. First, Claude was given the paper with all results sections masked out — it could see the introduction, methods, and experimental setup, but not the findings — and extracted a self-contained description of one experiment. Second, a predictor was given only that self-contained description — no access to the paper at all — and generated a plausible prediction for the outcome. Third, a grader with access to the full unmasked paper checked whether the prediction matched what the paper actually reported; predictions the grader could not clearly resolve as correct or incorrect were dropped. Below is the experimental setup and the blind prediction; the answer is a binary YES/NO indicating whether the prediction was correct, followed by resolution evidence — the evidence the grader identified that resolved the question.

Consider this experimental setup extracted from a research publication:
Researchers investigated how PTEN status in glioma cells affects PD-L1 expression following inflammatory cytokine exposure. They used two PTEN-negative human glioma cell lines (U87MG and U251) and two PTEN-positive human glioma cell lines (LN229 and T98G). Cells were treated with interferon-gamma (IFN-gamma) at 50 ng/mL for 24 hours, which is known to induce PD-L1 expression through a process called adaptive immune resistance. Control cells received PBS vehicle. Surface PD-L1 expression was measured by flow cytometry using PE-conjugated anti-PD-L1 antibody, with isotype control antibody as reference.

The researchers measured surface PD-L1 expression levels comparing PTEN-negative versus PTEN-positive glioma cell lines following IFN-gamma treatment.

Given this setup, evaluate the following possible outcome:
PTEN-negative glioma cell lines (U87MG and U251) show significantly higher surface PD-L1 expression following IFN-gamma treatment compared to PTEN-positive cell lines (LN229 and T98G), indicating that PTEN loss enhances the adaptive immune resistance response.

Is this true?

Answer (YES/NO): NO